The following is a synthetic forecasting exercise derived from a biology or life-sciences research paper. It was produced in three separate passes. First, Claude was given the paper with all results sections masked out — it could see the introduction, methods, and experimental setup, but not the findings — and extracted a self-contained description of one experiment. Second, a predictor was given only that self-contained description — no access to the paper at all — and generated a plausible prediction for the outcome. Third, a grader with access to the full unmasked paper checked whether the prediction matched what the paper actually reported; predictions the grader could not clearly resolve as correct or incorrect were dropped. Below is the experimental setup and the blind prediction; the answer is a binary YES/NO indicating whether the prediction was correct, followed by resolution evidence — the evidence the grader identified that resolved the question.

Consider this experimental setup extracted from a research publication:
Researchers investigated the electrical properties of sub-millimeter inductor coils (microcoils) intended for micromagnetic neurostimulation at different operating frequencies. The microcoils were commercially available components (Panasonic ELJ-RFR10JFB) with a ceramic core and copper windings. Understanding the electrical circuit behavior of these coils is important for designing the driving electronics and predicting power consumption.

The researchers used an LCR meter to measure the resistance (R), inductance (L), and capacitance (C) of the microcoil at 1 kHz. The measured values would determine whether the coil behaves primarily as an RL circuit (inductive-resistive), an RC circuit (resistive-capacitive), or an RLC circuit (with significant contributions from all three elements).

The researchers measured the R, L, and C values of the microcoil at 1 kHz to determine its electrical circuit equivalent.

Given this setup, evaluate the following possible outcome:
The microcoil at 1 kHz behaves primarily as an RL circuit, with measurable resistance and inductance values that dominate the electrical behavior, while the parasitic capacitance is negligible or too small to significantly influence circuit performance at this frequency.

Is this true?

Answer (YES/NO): YES